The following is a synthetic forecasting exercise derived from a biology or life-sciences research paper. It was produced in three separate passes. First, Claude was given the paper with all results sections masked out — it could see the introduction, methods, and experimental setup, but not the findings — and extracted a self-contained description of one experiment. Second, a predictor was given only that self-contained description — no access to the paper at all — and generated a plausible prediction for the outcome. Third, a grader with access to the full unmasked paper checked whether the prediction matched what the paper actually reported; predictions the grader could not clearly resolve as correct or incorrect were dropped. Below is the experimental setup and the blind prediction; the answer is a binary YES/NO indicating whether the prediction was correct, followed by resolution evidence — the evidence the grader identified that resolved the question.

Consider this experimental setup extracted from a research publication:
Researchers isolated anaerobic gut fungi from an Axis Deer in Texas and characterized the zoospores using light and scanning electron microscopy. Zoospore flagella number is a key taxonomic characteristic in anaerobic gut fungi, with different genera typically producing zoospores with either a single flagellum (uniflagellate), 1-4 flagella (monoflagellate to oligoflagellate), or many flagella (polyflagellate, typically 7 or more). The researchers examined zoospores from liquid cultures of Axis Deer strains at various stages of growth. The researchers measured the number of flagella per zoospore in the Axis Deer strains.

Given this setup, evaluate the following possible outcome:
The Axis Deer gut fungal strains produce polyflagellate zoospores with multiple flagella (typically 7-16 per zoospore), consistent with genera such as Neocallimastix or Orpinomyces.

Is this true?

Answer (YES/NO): YES